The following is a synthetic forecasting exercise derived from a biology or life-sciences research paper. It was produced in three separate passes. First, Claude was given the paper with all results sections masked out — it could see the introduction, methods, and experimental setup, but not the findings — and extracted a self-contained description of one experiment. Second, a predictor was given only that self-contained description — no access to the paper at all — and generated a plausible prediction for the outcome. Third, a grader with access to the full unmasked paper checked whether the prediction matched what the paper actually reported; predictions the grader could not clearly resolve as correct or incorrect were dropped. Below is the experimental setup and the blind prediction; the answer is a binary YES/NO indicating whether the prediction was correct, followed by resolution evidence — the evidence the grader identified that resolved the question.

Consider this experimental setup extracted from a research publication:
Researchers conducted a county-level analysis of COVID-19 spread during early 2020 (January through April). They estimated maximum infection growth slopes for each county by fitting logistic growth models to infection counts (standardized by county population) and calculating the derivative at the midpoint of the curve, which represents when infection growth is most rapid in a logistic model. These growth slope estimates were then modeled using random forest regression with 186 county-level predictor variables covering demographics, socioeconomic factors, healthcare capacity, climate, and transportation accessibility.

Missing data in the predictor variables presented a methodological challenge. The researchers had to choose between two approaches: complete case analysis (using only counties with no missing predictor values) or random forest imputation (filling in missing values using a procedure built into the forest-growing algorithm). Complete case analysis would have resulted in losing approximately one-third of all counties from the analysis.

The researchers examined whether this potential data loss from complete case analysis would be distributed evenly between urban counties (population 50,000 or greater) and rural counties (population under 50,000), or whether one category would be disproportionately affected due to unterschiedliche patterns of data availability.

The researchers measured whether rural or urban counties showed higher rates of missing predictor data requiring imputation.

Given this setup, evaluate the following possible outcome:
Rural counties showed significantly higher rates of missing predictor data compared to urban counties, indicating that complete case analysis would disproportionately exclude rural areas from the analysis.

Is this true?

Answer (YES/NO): YES